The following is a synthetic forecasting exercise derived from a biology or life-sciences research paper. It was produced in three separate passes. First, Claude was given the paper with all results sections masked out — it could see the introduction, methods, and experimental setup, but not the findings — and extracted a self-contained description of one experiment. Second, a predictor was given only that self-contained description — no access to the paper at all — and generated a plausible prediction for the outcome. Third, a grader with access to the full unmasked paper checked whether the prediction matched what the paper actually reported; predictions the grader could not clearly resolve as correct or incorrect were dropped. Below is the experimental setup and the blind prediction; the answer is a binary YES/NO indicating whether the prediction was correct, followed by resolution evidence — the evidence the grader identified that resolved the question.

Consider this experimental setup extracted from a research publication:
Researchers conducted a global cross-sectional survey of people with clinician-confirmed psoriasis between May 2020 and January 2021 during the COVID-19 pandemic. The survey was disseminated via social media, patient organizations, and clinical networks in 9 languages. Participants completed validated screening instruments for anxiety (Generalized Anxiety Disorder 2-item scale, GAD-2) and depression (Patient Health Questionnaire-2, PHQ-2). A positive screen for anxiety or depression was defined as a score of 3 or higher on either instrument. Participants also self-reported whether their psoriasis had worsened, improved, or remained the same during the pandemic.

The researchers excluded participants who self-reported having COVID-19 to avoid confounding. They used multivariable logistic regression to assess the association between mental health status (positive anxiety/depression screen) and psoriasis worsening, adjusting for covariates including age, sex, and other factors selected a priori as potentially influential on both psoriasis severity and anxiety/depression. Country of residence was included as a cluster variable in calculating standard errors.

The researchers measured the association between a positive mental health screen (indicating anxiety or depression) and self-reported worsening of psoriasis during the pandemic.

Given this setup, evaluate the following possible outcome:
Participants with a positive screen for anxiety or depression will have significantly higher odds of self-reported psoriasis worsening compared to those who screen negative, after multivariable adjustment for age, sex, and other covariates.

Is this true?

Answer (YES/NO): YES